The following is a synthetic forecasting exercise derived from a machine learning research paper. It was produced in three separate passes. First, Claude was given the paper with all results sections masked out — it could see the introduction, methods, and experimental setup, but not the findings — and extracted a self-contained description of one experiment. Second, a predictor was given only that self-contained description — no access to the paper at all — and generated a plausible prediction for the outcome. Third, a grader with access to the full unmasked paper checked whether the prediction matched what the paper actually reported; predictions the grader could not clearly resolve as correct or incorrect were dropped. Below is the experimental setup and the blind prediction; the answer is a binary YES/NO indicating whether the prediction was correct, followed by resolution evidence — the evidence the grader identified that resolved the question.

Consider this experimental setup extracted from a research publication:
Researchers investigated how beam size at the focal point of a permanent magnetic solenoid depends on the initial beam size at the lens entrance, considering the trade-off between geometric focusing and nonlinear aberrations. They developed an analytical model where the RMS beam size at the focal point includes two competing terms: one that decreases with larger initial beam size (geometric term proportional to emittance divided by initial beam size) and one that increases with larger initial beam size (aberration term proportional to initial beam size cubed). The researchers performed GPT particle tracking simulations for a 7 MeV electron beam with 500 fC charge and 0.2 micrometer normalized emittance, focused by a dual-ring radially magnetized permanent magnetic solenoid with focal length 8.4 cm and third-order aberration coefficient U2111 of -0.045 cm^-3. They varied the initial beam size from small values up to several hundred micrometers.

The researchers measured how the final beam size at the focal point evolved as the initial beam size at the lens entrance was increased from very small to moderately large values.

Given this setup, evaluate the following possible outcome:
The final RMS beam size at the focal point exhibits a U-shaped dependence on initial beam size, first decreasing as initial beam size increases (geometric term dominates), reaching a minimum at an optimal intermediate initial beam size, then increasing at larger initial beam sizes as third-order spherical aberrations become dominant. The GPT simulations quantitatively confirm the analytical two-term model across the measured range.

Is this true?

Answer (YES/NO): YES